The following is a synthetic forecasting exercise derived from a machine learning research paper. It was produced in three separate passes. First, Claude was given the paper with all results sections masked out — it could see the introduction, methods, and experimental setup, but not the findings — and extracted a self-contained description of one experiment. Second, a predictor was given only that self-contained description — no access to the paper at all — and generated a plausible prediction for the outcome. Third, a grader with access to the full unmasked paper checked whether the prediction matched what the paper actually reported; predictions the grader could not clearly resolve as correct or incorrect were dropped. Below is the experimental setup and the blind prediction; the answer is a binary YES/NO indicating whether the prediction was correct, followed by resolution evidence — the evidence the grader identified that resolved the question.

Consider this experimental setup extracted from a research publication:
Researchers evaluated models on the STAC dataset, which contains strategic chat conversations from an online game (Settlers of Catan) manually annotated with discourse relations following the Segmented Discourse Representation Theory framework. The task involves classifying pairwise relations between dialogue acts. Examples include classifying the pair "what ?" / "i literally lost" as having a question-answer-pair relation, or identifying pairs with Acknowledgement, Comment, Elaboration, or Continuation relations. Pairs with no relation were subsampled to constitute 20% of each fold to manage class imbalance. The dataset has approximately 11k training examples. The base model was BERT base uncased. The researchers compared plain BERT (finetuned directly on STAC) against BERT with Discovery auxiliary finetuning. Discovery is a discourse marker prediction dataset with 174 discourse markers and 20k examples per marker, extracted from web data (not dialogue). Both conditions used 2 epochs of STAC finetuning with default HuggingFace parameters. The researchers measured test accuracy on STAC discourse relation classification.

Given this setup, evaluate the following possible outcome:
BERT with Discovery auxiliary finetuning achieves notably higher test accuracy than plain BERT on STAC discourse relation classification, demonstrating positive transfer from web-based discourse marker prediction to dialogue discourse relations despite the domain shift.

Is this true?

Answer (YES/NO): YES